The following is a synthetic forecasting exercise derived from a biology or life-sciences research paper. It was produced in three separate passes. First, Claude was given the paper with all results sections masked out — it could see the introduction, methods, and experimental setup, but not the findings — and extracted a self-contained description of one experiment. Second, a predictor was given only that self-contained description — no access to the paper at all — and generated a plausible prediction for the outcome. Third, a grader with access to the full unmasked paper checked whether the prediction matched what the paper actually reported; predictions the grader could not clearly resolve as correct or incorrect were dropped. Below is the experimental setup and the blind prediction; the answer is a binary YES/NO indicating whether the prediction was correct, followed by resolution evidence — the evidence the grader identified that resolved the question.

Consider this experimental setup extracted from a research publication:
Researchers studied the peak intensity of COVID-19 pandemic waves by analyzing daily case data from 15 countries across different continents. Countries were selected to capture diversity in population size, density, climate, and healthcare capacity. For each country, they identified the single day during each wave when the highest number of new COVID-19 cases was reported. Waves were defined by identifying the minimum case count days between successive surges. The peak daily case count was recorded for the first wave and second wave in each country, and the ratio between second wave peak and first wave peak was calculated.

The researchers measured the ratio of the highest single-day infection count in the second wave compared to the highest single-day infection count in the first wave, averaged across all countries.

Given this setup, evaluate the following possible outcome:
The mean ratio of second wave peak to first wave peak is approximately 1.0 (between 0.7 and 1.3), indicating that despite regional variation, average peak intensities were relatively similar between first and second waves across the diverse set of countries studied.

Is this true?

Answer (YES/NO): NO